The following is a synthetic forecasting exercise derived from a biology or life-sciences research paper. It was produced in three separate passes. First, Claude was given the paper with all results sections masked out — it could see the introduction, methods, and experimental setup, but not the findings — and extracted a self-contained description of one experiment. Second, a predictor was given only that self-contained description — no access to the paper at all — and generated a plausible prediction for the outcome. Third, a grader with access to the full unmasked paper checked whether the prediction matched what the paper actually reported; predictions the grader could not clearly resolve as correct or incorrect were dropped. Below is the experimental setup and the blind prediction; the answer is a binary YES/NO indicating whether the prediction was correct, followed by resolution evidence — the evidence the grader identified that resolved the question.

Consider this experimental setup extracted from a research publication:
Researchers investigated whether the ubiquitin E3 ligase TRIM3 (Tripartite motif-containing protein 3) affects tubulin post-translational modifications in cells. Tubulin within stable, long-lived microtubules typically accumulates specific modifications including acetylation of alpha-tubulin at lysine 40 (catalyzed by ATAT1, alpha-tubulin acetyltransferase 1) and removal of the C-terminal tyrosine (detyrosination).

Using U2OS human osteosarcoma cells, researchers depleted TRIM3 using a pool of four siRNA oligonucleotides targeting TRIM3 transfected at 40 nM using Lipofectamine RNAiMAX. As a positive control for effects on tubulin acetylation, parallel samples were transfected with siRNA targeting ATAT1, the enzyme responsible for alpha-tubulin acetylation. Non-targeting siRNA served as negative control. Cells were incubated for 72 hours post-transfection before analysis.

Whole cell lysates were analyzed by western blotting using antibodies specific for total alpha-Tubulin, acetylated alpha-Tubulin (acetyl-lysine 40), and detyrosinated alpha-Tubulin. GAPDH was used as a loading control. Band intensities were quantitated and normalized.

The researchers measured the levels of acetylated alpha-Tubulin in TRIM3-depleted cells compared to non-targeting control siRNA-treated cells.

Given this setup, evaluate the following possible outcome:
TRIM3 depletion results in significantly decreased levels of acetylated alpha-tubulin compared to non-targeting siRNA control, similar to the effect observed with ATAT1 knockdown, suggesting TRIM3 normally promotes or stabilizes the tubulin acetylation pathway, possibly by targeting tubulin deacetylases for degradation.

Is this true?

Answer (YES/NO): NO